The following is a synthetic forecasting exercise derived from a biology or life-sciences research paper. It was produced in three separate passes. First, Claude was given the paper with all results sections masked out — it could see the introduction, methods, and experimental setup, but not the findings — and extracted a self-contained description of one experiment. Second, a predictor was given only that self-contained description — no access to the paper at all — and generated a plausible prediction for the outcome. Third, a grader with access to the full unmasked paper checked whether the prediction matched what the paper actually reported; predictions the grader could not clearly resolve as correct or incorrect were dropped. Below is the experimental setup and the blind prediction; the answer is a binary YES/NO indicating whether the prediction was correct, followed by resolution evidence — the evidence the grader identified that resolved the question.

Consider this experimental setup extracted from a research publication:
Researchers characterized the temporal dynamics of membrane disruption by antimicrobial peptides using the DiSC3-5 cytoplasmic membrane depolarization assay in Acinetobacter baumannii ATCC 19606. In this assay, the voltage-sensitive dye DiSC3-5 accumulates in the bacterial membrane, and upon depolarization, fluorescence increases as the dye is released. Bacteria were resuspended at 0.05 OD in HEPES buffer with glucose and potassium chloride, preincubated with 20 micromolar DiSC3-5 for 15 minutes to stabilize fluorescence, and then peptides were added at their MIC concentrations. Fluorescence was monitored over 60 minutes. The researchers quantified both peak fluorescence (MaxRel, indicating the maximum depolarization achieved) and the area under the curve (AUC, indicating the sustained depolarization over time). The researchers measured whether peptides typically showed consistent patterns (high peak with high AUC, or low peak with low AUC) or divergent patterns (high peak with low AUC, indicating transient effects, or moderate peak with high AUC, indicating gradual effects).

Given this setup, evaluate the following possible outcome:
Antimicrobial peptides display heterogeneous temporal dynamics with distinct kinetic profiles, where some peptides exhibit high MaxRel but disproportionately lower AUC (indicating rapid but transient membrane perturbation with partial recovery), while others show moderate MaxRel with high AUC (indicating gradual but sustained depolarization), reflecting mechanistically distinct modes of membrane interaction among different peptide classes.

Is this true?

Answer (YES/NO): YES